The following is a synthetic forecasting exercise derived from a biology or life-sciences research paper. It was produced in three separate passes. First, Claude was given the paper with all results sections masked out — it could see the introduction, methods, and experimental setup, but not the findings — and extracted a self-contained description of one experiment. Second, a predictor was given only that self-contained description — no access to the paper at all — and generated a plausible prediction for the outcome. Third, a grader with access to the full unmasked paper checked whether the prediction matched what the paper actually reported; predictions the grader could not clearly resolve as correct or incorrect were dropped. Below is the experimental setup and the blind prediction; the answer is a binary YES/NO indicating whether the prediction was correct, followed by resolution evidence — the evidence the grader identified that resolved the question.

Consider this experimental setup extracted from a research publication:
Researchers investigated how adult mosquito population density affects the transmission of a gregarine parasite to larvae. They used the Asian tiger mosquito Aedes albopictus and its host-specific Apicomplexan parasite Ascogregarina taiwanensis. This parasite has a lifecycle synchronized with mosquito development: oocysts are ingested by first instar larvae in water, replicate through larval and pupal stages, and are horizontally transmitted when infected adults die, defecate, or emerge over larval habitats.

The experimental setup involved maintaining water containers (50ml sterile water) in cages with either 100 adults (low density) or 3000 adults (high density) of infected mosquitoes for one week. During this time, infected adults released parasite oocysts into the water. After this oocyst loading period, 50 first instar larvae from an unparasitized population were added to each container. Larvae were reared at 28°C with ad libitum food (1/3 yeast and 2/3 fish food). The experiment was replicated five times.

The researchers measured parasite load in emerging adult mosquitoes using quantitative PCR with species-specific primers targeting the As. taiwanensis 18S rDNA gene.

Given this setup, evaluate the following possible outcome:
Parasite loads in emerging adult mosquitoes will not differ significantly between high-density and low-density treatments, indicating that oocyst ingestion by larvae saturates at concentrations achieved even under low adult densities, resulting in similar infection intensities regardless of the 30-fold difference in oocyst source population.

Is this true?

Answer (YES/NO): NO